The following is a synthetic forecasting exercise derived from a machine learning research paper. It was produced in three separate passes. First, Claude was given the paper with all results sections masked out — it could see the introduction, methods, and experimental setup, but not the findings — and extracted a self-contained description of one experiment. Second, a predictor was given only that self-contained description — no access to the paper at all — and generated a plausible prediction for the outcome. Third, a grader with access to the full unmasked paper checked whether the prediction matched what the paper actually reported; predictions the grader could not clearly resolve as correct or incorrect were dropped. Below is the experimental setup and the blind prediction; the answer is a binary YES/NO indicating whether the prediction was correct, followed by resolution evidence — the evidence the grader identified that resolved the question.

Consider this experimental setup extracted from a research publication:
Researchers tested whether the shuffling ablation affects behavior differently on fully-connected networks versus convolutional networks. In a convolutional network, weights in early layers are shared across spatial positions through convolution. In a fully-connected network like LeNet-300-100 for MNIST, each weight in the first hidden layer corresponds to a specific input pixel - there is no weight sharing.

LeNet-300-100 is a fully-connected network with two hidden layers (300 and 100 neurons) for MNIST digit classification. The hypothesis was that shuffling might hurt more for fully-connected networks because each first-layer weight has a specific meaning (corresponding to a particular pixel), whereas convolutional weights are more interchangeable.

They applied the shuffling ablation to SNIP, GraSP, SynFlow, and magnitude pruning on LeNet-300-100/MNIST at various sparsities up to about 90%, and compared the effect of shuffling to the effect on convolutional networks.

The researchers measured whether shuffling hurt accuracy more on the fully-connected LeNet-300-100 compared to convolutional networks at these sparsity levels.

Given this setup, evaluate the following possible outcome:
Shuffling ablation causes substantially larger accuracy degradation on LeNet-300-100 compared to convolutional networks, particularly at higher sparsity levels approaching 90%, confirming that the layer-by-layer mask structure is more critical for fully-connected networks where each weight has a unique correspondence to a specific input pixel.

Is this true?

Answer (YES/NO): NO